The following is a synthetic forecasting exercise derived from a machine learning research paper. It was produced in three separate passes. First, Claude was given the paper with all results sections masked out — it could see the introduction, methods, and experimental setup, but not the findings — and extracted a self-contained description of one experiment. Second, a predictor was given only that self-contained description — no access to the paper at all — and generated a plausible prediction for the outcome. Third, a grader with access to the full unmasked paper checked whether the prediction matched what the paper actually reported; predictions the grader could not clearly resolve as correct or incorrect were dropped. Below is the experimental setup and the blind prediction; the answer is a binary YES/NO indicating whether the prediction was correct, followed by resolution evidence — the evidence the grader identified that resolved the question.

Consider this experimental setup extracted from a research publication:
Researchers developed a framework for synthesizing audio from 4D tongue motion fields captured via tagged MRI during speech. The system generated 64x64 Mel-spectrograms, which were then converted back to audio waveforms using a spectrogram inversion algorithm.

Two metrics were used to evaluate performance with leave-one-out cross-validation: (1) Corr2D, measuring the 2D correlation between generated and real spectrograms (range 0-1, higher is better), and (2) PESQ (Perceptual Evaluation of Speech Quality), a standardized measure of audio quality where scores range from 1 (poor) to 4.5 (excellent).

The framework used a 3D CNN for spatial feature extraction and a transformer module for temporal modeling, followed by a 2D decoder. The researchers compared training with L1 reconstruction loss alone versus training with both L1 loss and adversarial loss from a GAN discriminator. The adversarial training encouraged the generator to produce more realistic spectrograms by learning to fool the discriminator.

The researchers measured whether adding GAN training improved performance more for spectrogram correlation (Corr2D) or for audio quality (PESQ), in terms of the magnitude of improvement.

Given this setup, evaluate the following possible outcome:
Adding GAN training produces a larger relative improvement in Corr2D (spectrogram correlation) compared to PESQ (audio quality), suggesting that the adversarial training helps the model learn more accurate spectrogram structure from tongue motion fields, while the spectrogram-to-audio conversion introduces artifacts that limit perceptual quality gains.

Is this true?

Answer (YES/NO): NO